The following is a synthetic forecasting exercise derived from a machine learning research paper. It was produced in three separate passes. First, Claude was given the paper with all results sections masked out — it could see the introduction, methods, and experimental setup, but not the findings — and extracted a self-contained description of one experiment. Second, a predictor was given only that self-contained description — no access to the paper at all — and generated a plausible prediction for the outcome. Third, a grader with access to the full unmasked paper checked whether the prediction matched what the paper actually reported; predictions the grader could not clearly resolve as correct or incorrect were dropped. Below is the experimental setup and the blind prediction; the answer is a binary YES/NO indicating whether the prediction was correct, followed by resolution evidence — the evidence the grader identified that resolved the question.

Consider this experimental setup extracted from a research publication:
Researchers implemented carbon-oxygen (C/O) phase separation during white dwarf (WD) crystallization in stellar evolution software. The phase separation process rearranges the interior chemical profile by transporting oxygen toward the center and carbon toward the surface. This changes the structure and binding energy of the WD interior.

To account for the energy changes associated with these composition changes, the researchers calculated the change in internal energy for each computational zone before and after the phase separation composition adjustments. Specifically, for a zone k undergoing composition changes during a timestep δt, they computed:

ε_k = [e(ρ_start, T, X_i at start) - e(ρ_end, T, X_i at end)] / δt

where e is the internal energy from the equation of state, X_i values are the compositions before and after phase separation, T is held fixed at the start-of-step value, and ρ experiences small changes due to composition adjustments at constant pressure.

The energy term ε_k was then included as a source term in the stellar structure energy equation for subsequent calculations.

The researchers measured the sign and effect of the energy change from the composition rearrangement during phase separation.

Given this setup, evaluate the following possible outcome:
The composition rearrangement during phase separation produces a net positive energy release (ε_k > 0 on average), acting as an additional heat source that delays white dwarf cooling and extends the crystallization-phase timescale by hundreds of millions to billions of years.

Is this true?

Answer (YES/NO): YES